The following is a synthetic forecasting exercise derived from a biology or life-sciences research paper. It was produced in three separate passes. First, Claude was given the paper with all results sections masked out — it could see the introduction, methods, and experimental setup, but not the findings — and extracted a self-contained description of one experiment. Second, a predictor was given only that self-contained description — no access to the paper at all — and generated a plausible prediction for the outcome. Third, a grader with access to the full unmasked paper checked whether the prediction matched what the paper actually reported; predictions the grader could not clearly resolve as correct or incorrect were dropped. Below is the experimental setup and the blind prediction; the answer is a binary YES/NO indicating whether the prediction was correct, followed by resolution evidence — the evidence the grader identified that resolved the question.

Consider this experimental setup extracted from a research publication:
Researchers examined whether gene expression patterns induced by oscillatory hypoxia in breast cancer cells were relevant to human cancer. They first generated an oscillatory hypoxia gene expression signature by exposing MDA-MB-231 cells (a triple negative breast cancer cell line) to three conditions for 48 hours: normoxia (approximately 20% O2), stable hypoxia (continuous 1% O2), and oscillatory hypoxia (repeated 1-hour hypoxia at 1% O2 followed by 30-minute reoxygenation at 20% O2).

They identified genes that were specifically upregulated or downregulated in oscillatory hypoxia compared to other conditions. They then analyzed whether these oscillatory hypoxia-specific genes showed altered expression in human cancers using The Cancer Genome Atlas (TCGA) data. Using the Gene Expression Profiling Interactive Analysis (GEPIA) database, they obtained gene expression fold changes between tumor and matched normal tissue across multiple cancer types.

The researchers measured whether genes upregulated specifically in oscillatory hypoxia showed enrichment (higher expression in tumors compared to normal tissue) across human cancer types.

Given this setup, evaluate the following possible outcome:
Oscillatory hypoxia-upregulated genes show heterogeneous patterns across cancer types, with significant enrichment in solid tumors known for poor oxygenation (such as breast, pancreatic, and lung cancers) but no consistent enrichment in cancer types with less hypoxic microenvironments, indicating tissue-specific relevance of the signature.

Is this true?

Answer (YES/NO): NO